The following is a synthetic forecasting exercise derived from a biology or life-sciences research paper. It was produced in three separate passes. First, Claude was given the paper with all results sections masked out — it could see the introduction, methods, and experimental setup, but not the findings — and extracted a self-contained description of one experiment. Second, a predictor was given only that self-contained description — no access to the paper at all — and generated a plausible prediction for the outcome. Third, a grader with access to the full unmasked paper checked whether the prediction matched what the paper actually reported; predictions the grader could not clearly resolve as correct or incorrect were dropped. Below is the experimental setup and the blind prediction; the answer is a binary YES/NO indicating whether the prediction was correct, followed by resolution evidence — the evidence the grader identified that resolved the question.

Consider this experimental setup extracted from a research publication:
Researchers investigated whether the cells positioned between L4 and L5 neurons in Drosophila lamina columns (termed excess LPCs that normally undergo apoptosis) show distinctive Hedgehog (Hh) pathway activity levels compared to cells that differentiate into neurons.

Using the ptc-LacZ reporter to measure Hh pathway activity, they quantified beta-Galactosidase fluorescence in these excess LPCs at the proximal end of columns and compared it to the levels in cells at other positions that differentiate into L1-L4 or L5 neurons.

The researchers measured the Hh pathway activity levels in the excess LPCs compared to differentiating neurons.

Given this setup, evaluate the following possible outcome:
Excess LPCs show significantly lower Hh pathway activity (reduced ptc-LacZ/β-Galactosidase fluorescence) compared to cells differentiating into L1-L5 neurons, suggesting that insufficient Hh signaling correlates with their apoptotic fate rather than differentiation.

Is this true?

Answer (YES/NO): NO